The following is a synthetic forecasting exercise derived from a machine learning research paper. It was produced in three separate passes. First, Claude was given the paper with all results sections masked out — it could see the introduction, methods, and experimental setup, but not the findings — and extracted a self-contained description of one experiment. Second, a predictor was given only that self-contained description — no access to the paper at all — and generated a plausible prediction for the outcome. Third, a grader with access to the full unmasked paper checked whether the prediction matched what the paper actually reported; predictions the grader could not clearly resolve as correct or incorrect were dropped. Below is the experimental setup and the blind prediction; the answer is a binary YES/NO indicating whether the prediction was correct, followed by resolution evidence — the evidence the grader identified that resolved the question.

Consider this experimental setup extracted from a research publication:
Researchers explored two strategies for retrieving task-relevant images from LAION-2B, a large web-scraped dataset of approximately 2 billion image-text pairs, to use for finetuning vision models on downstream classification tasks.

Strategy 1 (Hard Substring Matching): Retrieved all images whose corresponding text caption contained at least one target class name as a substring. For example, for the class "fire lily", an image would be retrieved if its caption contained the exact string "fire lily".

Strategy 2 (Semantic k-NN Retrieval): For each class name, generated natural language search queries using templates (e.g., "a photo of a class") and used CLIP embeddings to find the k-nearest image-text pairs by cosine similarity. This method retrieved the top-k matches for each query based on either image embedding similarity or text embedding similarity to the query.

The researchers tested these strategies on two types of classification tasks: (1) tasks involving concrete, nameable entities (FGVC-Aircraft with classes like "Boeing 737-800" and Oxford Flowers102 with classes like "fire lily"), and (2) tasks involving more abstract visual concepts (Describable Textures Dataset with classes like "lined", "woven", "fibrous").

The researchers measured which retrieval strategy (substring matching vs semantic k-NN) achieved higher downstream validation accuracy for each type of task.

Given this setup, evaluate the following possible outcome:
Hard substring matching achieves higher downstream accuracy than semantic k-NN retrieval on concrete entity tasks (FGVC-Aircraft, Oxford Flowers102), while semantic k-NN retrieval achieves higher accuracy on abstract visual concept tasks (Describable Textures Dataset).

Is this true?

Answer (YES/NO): YES